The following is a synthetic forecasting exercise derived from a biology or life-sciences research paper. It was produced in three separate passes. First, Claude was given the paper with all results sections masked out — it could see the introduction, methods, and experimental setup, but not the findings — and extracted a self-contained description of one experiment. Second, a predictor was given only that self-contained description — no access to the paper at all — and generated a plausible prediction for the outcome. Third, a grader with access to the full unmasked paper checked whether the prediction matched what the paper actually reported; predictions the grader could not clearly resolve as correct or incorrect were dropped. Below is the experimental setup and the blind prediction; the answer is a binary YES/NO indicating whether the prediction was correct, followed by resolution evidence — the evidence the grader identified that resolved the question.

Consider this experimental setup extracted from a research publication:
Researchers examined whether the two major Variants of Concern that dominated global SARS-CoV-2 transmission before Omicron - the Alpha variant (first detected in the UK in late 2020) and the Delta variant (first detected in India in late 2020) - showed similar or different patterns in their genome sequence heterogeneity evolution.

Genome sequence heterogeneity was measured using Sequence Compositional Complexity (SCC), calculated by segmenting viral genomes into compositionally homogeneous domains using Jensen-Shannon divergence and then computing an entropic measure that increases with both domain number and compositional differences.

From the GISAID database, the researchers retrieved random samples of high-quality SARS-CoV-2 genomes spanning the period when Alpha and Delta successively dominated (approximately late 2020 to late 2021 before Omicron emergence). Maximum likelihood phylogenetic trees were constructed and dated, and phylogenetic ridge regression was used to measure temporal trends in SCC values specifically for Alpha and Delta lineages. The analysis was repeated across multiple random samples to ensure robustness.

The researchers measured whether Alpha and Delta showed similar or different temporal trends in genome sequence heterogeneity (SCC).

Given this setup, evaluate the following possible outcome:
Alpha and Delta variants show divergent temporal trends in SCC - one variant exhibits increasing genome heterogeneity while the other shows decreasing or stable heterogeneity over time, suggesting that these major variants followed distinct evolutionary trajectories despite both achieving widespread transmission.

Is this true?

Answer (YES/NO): NO